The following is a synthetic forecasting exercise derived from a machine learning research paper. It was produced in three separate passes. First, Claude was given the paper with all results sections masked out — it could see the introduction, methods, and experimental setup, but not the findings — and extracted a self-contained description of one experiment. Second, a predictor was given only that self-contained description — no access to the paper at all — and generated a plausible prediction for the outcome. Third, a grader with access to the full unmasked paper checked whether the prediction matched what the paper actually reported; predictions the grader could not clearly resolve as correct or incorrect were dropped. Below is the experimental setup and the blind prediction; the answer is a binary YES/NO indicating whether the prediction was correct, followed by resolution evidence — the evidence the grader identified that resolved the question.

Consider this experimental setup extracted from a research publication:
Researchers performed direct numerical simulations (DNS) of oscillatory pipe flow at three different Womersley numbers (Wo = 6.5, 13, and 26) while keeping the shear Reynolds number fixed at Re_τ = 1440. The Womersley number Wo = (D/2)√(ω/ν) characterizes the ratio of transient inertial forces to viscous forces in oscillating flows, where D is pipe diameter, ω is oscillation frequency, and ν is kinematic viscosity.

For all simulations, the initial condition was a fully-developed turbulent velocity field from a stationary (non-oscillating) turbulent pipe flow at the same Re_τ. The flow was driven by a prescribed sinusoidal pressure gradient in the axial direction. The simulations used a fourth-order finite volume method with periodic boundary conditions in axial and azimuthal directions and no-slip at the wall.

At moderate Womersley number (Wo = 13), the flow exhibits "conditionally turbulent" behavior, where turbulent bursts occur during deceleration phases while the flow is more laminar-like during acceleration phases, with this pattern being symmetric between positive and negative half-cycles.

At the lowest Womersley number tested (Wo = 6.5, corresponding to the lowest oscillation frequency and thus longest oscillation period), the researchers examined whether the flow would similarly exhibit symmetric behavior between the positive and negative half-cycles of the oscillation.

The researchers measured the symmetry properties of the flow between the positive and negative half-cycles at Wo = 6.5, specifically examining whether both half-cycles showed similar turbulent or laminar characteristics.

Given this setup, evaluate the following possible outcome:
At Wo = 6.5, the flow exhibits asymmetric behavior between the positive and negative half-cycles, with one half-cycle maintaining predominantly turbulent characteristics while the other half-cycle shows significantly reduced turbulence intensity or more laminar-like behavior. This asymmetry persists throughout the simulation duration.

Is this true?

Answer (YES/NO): YES